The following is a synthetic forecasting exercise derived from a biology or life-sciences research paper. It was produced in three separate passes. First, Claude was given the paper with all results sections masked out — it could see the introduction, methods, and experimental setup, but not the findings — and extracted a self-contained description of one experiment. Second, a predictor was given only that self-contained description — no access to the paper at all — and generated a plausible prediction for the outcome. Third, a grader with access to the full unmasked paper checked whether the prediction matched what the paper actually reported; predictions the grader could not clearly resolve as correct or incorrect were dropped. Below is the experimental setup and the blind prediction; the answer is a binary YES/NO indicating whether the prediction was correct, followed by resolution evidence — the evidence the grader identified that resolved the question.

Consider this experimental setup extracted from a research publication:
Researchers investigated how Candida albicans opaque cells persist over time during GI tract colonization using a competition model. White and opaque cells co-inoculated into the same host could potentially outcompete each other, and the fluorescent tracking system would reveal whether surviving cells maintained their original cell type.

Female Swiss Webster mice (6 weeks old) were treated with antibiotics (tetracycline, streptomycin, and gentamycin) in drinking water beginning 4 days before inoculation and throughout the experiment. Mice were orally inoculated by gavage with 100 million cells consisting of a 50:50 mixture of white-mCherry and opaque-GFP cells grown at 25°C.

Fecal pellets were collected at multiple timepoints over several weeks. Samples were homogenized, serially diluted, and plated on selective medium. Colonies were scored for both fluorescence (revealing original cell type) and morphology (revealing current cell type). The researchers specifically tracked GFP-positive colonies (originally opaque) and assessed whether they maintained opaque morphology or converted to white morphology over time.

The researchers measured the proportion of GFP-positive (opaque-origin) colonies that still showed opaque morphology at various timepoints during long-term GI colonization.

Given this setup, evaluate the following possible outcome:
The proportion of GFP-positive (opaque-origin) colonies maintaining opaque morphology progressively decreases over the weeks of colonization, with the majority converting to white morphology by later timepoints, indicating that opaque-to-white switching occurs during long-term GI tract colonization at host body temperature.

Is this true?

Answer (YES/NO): NO